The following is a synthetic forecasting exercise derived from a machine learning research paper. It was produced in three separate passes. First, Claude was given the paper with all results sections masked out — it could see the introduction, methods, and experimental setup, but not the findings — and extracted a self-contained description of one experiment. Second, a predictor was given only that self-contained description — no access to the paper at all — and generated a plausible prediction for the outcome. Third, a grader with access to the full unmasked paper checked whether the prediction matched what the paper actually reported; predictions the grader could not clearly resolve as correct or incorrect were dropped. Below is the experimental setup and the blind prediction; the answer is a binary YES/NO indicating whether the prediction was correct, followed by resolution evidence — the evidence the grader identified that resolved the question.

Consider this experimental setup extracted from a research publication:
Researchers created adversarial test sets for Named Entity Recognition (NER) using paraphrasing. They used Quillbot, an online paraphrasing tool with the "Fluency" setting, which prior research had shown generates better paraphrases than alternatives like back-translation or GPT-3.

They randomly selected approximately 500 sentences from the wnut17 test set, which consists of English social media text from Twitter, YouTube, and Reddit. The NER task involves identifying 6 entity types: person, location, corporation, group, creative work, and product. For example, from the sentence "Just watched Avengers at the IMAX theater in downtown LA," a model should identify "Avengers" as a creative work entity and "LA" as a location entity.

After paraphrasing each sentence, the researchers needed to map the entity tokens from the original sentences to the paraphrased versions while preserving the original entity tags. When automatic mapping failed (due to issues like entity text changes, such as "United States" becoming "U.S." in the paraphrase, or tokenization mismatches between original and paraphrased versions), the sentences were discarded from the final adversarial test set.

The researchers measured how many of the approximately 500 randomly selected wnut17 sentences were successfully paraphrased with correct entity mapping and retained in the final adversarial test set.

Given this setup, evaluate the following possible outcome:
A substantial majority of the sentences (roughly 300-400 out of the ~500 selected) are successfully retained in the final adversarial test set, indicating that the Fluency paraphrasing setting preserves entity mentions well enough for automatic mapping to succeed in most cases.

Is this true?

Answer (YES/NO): YES